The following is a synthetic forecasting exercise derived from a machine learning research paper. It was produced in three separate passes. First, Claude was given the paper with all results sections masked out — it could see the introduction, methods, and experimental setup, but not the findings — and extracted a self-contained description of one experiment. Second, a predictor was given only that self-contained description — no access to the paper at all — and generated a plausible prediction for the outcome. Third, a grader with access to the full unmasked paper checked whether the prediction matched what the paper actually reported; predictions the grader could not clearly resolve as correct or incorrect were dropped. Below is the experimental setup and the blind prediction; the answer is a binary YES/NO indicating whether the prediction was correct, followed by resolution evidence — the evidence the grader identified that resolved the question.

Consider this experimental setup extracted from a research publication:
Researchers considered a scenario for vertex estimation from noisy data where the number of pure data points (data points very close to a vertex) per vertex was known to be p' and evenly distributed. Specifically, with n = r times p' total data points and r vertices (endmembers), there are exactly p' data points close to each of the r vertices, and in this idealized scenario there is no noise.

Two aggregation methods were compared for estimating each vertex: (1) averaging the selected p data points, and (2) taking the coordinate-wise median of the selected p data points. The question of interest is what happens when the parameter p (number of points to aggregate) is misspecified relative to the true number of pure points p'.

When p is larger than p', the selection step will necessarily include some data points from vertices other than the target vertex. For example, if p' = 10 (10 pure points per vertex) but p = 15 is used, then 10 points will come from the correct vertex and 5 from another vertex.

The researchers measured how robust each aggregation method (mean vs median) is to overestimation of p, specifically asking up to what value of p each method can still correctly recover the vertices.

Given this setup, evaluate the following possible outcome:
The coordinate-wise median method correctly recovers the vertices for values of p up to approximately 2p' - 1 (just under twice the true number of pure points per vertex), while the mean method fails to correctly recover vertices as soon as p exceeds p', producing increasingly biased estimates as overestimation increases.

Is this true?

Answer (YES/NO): YES